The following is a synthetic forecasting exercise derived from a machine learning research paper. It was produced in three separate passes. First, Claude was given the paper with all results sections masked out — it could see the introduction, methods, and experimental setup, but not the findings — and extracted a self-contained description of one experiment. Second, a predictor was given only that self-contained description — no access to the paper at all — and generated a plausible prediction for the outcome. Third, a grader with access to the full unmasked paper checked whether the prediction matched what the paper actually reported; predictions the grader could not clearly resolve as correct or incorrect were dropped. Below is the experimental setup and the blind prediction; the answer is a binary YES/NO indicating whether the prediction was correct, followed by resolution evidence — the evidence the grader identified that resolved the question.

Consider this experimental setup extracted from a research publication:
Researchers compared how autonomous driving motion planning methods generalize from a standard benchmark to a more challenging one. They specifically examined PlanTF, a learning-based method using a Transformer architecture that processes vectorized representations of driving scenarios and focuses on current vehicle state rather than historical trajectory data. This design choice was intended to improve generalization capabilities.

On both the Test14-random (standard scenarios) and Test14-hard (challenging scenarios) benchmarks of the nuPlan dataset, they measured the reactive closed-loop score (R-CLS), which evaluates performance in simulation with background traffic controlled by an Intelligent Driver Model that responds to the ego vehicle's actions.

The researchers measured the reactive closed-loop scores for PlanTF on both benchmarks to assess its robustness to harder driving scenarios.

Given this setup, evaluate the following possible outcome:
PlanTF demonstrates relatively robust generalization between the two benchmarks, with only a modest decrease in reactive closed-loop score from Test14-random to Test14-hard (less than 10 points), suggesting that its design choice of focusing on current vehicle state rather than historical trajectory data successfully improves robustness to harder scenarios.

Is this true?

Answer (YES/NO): NO